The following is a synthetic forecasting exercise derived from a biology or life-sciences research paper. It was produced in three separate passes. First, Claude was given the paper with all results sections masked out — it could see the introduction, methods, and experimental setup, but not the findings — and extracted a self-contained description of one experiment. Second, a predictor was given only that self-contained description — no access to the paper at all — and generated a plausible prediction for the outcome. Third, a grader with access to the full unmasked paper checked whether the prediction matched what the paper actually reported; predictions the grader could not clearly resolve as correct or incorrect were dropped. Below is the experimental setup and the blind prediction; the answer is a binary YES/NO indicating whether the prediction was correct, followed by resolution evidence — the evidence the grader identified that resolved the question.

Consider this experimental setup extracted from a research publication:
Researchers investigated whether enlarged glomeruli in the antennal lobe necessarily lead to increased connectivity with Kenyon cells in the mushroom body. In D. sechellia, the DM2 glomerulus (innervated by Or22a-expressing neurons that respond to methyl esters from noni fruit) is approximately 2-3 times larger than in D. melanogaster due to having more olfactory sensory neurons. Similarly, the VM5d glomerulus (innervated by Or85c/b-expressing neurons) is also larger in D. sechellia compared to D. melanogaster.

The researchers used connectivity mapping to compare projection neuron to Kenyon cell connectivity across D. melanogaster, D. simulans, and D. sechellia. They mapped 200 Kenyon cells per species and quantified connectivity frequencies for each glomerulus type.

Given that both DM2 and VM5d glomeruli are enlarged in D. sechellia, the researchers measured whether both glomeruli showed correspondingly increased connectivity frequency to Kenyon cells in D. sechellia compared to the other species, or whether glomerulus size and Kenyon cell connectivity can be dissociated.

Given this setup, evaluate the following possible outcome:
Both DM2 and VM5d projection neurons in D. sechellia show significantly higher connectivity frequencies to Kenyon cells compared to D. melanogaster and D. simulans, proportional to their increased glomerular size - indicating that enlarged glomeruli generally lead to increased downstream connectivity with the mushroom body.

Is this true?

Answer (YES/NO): NO